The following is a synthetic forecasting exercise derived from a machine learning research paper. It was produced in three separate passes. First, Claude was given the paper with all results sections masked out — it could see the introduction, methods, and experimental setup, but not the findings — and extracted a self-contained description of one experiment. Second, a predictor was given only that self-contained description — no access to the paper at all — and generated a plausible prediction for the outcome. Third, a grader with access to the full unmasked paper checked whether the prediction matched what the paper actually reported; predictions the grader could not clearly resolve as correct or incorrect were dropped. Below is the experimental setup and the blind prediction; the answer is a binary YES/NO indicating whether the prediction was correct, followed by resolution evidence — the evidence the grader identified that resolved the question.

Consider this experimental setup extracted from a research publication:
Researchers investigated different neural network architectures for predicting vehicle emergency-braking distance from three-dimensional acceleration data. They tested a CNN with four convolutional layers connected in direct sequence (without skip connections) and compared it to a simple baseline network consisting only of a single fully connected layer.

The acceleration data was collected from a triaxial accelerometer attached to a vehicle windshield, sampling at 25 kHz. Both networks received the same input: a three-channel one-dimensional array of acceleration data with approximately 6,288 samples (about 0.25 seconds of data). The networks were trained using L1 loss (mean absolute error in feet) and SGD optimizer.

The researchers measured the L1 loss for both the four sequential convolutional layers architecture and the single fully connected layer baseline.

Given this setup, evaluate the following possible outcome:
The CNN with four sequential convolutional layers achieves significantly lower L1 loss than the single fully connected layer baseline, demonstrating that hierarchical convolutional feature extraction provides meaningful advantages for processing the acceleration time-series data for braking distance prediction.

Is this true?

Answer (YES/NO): NO